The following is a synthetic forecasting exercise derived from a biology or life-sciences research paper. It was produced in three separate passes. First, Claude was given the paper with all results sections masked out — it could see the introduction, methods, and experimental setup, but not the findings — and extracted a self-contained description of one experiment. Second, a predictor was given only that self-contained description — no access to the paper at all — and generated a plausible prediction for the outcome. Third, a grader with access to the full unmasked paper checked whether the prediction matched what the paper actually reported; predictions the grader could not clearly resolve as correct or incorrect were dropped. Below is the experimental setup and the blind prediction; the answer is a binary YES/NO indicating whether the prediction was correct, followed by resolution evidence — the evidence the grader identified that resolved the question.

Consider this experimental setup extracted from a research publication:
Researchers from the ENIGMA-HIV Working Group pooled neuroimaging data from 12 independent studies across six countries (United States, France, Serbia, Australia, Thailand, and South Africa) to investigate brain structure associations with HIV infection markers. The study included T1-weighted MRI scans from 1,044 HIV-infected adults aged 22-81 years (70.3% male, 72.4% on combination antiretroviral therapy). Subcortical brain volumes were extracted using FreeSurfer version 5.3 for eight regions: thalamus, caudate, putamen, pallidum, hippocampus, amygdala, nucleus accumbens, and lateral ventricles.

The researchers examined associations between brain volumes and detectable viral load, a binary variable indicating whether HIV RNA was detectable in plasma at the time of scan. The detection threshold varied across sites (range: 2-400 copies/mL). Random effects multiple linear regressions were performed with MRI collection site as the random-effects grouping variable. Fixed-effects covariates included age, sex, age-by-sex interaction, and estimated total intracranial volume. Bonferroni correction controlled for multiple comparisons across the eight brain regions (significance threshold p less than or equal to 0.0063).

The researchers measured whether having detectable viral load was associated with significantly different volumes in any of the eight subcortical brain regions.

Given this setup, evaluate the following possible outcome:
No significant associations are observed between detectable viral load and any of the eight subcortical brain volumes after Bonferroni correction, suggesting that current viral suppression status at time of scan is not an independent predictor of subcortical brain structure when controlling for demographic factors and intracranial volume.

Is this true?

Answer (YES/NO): NO